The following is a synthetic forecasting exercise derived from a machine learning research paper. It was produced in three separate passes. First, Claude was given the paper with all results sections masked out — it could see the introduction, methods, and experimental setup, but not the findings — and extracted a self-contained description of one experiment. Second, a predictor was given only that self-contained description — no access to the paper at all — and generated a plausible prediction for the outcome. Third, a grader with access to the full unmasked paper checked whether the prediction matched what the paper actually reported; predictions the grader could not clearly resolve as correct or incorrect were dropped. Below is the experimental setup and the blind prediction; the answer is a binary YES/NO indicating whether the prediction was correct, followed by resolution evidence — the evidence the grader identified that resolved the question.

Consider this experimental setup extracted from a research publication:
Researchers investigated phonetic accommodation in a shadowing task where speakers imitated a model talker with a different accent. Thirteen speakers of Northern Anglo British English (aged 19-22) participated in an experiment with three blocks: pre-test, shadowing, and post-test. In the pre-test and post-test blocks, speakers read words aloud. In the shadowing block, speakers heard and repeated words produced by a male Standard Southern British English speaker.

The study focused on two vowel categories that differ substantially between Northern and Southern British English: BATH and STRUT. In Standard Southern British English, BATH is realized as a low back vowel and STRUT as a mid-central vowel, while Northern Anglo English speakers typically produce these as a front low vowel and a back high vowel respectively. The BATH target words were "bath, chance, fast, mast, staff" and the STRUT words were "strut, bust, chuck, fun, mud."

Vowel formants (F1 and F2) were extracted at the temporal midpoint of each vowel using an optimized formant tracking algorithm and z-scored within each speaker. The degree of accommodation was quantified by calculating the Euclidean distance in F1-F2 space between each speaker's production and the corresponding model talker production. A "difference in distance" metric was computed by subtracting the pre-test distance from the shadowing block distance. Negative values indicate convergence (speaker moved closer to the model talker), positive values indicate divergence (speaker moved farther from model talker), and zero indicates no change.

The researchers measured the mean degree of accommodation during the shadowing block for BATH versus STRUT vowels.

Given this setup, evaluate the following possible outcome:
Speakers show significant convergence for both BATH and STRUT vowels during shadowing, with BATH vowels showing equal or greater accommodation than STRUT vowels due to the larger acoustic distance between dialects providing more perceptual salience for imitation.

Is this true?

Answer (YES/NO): NO